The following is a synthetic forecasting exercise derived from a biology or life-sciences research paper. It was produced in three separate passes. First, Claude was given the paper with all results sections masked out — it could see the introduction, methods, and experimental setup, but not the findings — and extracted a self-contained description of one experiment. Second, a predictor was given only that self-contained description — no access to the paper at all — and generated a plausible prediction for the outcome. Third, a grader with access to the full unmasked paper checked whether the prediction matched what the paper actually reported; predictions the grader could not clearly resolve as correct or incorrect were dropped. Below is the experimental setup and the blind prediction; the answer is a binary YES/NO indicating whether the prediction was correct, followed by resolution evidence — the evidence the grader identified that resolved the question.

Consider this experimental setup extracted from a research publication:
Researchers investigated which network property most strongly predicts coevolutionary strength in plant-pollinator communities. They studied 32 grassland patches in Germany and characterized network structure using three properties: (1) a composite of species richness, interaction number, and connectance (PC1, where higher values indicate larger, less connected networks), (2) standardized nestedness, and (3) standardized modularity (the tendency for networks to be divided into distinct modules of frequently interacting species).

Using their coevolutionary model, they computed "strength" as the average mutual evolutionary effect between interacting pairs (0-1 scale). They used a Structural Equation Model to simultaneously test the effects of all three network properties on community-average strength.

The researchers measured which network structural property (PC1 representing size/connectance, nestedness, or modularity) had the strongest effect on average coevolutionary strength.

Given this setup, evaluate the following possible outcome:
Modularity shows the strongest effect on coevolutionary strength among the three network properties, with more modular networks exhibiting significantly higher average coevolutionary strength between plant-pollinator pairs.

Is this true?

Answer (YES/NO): NO